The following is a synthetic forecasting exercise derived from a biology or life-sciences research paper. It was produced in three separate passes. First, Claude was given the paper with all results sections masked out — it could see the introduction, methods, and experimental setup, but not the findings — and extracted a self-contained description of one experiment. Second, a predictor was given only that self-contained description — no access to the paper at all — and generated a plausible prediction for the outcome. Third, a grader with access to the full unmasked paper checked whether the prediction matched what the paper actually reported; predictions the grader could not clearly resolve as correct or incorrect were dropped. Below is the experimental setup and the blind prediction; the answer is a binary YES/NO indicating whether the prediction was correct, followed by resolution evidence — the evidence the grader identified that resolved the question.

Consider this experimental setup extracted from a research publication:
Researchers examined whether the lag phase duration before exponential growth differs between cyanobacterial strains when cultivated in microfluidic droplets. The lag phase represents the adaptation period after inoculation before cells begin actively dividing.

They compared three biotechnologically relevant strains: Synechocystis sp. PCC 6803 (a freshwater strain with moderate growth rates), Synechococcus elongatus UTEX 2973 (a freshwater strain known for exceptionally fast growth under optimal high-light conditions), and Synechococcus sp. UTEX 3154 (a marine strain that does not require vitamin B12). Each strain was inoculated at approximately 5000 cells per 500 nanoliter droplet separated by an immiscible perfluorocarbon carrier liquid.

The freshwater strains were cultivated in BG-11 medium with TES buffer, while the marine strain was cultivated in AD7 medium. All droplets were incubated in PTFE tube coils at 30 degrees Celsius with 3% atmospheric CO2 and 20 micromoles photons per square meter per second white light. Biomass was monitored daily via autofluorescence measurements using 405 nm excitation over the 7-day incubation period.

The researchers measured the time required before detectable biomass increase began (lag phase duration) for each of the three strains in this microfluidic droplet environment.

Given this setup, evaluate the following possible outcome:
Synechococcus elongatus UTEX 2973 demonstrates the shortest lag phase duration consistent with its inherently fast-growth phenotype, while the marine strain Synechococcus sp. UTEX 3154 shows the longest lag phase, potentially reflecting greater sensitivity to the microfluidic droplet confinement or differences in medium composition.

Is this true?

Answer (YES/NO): NO